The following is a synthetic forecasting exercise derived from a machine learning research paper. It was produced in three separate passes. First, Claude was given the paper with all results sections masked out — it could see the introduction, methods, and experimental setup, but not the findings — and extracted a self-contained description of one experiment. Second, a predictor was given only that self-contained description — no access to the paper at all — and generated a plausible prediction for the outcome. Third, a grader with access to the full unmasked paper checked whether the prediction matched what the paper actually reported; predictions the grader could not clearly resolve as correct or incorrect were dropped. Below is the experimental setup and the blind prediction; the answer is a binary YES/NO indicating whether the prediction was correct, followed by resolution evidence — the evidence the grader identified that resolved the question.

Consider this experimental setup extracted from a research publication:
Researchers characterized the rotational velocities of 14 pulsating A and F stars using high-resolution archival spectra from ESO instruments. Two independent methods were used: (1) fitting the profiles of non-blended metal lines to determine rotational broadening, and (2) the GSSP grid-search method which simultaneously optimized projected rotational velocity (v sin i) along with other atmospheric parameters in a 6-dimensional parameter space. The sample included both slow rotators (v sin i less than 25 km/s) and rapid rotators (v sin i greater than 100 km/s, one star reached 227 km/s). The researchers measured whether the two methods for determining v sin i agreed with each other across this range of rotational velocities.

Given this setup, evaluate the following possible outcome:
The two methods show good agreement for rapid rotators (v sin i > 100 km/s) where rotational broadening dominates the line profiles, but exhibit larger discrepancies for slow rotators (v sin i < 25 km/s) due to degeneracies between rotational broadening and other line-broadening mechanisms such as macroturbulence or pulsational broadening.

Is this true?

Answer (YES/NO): NO